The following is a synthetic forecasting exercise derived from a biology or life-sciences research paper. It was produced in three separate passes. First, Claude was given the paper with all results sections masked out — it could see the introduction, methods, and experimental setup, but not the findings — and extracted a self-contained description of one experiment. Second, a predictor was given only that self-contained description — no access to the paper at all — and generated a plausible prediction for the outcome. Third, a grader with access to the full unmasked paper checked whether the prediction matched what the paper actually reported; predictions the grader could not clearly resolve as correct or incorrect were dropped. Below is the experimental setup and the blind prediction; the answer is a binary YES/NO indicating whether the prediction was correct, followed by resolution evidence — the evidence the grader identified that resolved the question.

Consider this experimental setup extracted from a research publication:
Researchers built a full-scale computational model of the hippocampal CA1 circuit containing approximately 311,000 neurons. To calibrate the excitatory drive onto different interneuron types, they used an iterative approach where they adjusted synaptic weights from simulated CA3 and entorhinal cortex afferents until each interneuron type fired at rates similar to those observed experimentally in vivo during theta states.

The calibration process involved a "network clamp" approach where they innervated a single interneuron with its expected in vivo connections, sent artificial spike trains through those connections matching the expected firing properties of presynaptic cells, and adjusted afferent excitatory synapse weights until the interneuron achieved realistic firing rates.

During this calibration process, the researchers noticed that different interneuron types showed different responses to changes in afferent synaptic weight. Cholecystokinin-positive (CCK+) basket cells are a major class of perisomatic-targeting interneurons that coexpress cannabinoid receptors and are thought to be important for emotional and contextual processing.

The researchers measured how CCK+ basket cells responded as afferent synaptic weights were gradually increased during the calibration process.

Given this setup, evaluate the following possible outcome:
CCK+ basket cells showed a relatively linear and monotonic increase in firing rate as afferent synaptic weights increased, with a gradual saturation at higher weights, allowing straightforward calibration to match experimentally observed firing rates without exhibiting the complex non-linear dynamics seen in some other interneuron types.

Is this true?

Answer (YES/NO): NO